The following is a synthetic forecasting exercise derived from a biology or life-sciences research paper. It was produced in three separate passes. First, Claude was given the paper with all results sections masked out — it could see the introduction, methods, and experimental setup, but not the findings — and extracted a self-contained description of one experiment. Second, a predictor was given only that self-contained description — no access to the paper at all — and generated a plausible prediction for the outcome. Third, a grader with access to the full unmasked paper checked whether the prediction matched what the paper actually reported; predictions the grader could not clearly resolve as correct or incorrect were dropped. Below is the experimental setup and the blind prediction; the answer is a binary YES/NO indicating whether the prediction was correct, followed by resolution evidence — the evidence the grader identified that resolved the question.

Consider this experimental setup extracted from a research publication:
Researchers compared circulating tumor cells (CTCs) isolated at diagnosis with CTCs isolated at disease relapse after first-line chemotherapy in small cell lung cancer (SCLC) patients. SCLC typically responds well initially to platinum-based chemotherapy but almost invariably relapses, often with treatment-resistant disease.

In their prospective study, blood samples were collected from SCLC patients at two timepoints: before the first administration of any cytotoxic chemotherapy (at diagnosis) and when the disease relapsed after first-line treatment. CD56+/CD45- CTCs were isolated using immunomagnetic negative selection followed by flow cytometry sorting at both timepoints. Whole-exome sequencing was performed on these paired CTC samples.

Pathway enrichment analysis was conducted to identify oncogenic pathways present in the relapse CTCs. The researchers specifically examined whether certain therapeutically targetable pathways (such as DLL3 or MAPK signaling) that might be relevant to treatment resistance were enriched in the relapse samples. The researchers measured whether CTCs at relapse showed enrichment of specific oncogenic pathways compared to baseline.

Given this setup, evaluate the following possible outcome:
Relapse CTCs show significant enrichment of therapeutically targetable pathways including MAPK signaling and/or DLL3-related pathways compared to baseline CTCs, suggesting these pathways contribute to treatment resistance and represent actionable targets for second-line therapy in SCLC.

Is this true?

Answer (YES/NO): NO